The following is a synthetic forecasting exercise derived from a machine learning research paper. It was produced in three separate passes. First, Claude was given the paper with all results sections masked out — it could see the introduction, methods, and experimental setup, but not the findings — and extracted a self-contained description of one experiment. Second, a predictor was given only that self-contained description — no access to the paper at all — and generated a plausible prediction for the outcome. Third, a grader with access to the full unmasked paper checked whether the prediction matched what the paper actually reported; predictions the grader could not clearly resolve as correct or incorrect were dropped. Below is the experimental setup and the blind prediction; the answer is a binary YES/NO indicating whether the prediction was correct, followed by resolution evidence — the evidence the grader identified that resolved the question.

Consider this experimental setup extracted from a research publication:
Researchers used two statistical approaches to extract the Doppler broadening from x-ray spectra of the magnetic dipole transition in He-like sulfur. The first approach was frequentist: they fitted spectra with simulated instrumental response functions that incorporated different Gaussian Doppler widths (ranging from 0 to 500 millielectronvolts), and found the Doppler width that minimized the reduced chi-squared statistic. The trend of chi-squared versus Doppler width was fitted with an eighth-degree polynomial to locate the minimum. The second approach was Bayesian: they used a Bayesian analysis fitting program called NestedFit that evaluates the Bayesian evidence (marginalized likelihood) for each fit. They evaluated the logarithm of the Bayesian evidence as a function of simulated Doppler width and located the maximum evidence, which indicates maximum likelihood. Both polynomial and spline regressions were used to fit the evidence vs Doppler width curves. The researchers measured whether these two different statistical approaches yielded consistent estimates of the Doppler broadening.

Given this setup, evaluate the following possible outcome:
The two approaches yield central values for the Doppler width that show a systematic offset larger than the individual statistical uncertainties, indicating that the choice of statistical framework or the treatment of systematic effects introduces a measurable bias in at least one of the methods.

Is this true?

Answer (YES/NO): NO